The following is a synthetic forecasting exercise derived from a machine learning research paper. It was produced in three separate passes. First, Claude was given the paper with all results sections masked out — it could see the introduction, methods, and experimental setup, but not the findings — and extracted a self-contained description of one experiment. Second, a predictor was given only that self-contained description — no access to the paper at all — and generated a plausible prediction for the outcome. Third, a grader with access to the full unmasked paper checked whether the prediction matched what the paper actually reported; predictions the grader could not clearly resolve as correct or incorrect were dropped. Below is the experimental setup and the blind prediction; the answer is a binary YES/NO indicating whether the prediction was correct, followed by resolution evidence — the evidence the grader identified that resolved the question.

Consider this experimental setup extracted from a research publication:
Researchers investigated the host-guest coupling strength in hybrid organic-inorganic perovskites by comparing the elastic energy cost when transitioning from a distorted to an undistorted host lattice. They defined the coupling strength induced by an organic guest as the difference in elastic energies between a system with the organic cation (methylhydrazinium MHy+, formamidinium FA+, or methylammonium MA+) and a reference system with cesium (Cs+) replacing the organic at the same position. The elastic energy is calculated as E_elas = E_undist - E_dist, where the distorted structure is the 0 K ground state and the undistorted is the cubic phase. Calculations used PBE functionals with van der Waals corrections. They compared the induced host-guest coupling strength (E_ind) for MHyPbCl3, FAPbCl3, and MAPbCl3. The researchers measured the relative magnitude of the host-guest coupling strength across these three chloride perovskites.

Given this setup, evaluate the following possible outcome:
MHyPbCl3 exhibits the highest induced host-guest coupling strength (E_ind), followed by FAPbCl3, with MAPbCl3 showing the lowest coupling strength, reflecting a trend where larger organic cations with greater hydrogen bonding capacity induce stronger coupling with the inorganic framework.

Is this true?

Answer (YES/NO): YES